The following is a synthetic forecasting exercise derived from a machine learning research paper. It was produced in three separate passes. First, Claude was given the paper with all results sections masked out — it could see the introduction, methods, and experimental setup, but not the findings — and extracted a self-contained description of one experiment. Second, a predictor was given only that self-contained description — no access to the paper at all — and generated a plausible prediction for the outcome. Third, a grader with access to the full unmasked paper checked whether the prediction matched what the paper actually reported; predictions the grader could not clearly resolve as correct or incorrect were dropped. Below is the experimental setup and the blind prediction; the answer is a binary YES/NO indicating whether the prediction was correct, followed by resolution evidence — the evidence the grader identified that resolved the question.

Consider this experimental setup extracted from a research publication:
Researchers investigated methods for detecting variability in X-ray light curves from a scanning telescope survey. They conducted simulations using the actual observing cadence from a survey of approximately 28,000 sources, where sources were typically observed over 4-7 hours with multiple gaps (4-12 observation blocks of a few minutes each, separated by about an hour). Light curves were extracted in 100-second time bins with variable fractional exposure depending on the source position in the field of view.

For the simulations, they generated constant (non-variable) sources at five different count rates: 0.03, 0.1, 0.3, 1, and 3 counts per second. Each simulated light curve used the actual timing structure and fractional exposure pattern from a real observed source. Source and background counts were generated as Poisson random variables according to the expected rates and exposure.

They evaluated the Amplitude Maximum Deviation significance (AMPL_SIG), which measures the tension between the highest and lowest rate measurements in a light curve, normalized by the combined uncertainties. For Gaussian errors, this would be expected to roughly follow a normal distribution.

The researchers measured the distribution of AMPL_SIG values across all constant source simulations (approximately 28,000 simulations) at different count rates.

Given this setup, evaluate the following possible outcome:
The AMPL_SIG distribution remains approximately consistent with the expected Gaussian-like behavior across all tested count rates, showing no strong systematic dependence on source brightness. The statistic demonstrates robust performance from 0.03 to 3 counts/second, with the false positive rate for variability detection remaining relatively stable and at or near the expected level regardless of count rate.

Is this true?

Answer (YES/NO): NO